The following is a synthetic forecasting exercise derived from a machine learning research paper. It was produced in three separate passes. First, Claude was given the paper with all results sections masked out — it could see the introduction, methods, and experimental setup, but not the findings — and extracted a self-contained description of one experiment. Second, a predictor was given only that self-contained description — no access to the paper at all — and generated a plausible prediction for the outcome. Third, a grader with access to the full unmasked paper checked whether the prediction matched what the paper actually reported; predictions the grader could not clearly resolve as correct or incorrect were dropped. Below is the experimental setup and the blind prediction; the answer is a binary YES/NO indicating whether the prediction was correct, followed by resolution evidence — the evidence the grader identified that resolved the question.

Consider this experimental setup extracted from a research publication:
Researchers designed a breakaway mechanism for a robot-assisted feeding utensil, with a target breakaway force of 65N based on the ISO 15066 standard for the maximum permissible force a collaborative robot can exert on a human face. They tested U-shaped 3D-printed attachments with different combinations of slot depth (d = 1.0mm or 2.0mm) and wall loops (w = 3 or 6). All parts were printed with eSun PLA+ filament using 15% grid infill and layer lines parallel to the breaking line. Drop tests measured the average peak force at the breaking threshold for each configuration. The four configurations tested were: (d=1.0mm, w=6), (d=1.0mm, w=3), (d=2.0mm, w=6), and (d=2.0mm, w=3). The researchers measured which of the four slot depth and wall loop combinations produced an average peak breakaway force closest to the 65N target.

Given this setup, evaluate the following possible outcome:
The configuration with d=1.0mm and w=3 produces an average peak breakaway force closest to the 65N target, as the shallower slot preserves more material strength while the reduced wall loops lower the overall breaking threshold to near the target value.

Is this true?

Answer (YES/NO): YES